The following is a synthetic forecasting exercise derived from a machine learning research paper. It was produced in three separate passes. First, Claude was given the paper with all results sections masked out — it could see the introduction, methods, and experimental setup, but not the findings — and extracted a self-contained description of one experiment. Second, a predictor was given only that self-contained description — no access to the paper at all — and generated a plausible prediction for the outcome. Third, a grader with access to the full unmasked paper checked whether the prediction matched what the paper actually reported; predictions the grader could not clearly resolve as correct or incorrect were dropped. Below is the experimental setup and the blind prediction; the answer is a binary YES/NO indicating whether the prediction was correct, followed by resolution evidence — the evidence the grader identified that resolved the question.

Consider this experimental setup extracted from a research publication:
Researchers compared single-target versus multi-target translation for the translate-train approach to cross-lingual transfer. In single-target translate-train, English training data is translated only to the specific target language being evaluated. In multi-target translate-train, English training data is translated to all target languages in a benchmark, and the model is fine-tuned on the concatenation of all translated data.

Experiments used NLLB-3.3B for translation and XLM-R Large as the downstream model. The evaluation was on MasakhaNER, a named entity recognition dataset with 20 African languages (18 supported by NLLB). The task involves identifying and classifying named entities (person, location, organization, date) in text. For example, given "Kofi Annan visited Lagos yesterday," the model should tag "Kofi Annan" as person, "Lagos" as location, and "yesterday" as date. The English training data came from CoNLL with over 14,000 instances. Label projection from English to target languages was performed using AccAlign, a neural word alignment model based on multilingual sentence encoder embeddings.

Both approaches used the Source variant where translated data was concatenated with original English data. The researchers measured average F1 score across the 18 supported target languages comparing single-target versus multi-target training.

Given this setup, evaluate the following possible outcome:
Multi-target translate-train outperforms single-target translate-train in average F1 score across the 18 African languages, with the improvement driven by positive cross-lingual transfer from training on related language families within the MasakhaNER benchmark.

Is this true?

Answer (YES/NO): NO